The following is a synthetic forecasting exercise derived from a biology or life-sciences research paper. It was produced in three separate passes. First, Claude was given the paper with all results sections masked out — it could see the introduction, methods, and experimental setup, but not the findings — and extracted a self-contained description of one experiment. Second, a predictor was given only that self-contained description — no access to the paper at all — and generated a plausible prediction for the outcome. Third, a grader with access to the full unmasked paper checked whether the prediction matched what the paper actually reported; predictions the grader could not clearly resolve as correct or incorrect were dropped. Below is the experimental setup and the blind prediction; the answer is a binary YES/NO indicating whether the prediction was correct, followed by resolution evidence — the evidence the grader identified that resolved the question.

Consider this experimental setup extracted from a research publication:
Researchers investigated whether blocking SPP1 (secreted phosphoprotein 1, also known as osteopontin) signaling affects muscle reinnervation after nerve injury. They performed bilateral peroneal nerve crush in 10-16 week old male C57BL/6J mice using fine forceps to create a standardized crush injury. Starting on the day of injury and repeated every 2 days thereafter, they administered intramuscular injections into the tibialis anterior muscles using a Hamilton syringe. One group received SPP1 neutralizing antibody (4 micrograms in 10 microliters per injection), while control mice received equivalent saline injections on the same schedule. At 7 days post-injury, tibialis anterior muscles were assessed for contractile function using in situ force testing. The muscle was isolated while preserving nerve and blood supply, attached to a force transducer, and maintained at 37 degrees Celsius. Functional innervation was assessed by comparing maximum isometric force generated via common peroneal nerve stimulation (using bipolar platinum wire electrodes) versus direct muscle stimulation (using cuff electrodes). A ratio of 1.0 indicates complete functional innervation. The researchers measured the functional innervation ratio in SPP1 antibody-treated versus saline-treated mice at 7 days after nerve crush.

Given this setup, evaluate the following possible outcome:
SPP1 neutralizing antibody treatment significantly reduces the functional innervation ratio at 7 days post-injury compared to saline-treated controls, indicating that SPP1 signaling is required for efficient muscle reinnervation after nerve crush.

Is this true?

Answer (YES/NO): YES